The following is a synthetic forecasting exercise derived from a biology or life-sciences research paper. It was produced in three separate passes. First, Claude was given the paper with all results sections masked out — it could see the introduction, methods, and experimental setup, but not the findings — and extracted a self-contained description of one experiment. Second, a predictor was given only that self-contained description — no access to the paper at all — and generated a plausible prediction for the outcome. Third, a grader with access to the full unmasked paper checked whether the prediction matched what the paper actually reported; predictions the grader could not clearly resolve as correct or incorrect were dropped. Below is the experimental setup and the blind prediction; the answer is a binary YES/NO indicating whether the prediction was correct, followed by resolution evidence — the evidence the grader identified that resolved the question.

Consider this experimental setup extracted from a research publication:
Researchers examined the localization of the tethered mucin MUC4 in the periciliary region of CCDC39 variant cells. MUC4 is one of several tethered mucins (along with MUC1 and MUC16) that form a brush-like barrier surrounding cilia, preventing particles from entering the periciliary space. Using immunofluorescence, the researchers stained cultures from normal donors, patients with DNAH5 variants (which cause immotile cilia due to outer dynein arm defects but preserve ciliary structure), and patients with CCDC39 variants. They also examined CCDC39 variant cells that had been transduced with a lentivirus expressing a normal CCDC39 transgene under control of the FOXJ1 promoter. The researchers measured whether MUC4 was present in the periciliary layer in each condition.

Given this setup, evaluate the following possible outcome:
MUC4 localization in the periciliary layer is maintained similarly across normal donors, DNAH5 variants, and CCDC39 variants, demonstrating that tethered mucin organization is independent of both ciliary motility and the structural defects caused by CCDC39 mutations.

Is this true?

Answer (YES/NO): NO